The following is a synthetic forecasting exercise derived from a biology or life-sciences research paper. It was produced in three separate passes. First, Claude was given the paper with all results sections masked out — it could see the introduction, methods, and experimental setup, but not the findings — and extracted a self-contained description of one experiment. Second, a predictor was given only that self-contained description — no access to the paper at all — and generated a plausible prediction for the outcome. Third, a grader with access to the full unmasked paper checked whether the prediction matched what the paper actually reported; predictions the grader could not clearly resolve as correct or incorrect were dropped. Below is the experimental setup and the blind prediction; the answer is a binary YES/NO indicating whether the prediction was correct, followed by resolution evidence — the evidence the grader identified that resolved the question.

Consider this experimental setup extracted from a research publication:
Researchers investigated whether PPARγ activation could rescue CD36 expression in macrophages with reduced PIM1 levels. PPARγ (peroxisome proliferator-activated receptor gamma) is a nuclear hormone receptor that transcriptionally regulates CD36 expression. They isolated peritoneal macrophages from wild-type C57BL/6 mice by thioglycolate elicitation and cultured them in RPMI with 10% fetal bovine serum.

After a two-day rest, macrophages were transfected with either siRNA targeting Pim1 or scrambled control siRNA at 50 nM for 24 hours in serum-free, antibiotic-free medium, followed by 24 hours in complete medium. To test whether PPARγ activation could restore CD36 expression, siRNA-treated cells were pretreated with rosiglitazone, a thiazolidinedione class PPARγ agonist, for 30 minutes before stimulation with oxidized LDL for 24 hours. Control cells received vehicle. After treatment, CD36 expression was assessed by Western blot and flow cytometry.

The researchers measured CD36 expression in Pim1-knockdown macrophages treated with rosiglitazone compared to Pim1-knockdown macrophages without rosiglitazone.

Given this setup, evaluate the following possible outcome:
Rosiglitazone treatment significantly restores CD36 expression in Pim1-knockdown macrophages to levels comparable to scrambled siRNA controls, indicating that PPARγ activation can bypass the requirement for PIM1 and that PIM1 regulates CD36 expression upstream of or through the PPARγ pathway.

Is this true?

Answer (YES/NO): NO